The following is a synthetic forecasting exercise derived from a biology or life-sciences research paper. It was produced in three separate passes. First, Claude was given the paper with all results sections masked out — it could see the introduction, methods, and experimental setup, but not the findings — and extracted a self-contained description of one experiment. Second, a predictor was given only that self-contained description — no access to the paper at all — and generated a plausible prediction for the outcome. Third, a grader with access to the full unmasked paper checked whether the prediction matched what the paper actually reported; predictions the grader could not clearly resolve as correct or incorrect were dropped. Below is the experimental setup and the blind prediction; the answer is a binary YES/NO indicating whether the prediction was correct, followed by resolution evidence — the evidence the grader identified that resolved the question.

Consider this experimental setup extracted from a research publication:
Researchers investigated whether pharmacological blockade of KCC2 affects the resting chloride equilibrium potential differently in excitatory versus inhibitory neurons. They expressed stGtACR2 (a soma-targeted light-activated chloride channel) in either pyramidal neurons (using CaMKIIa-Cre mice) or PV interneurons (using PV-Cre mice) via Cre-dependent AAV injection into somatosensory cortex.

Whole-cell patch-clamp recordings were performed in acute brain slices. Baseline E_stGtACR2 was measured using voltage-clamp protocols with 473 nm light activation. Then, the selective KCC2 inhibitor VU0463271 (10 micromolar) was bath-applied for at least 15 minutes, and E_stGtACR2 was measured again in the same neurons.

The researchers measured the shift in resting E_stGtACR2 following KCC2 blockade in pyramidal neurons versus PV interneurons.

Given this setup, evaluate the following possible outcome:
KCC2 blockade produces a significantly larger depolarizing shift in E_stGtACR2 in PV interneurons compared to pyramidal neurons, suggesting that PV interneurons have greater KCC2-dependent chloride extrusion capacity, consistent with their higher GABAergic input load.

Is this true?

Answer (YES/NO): NO